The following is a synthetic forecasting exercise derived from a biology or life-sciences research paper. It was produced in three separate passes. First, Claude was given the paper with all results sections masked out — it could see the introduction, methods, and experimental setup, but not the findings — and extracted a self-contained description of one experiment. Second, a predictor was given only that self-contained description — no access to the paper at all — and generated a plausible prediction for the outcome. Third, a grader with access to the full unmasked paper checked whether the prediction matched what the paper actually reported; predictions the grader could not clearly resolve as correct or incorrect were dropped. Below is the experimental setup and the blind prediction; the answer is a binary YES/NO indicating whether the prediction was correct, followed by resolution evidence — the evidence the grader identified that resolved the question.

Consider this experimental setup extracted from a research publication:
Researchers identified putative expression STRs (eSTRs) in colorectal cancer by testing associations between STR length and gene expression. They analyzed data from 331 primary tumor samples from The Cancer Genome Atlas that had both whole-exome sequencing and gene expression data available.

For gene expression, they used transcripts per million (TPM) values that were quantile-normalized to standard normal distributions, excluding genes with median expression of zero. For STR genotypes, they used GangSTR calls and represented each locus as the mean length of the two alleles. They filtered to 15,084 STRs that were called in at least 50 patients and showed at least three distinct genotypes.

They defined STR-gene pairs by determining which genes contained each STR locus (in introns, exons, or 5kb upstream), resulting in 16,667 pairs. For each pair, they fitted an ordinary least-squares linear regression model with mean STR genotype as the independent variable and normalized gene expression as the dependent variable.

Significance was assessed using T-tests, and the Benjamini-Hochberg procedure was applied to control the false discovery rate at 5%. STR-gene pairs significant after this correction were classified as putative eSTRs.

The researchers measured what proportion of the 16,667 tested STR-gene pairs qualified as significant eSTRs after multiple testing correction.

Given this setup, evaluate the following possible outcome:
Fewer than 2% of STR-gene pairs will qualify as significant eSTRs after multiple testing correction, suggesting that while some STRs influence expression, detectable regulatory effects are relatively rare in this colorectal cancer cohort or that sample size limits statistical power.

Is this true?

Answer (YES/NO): NO